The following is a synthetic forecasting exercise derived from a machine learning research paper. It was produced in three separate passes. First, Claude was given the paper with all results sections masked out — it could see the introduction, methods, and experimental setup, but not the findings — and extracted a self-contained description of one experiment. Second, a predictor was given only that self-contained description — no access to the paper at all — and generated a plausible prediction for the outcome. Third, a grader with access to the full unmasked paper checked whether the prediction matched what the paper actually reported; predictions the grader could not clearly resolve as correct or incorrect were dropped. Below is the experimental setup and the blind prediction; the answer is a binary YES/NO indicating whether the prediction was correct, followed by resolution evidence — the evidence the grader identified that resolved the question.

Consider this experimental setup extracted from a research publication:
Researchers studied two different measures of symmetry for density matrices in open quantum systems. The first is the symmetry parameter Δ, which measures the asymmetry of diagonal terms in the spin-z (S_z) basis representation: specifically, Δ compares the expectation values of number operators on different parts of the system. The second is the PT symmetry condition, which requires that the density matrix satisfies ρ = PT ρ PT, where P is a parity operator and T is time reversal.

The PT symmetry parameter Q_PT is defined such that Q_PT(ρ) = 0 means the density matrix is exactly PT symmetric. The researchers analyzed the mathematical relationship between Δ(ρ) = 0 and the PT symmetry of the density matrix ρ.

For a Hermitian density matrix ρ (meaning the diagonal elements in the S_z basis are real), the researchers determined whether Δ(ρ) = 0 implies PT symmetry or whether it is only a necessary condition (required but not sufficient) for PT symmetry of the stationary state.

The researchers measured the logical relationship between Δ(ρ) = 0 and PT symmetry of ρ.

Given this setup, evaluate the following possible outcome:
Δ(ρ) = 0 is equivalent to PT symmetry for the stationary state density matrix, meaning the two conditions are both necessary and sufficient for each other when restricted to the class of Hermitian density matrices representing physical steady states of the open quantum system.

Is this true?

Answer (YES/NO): NO